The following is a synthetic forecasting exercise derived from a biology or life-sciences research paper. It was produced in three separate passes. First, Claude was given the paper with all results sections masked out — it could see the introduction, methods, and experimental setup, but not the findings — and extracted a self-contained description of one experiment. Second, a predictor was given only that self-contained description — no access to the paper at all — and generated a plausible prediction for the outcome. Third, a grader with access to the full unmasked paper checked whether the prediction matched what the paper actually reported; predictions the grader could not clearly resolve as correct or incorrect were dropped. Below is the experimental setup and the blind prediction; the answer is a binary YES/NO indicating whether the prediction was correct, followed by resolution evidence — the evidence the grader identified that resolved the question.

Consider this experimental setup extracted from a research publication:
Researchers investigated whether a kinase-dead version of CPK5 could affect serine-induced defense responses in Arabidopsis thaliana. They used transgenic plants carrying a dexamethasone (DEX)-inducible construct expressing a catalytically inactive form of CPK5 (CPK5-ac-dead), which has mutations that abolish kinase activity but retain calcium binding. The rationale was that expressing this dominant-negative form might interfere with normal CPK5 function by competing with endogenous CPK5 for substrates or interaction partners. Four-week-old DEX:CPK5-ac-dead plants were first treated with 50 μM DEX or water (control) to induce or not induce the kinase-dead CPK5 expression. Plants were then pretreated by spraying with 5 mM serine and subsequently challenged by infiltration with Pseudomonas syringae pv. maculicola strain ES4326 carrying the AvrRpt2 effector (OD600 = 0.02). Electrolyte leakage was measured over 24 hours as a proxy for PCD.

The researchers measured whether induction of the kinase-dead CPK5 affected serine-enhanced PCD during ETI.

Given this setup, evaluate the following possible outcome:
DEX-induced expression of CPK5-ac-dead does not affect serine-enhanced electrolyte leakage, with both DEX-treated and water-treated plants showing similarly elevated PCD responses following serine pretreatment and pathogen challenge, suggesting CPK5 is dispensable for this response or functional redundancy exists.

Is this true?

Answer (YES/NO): NO